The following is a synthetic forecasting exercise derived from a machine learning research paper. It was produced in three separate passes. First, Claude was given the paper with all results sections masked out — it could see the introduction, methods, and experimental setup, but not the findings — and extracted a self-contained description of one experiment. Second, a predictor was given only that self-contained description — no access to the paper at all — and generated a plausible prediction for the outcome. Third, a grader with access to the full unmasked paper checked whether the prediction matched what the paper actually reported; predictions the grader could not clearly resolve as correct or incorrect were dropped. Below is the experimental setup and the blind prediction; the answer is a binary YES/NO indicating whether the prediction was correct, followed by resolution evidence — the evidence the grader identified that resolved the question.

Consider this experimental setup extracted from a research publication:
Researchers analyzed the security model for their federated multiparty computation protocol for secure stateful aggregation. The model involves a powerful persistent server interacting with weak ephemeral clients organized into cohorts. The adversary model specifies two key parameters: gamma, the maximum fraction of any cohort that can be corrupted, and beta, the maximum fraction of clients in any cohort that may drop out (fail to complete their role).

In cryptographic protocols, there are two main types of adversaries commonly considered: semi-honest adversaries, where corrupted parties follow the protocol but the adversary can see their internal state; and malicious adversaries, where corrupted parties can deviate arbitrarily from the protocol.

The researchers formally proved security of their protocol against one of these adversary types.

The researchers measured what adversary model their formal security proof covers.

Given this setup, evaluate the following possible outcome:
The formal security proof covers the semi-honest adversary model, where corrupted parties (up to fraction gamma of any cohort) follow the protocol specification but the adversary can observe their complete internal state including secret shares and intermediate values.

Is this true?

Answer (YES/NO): YES